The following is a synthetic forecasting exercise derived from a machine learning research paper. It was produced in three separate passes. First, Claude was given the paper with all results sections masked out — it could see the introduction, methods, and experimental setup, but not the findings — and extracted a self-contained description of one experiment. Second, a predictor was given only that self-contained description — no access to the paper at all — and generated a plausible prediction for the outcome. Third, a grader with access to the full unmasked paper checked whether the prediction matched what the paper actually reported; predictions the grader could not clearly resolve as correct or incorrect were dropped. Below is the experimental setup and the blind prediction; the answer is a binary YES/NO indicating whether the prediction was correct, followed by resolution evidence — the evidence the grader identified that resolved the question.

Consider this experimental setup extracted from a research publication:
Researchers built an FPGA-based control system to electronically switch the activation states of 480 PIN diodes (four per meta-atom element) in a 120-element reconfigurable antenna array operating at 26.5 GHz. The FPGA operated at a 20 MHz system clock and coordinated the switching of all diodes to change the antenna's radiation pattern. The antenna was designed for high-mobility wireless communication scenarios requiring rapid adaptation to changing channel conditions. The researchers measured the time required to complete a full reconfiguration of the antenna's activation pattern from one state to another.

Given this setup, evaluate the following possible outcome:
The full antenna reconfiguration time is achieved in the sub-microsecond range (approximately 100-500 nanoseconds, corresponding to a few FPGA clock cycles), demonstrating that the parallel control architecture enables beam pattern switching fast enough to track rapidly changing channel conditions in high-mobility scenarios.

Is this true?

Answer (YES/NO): NO